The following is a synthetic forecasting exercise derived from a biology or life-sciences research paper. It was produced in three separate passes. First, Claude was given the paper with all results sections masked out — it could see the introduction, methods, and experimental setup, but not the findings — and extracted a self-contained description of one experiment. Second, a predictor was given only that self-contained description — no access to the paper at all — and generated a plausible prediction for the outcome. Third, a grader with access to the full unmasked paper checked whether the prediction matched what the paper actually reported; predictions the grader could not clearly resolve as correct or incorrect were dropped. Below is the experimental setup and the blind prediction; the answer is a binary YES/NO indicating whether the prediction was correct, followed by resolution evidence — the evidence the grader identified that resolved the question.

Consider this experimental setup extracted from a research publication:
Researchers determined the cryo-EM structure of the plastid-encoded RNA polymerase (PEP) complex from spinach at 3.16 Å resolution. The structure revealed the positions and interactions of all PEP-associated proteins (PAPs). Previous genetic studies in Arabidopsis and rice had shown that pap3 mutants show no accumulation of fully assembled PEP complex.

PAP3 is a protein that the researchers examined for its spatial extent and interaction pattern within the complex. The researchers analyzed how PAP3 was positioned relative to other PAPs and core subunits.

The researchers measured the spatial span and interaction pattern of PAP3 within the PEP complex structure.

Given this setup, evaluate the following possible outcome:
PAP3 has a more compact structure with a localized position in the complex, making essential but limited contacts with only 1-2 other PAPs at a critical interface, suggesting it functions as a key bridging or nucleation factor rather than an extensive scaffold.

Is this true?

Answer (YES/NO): NO